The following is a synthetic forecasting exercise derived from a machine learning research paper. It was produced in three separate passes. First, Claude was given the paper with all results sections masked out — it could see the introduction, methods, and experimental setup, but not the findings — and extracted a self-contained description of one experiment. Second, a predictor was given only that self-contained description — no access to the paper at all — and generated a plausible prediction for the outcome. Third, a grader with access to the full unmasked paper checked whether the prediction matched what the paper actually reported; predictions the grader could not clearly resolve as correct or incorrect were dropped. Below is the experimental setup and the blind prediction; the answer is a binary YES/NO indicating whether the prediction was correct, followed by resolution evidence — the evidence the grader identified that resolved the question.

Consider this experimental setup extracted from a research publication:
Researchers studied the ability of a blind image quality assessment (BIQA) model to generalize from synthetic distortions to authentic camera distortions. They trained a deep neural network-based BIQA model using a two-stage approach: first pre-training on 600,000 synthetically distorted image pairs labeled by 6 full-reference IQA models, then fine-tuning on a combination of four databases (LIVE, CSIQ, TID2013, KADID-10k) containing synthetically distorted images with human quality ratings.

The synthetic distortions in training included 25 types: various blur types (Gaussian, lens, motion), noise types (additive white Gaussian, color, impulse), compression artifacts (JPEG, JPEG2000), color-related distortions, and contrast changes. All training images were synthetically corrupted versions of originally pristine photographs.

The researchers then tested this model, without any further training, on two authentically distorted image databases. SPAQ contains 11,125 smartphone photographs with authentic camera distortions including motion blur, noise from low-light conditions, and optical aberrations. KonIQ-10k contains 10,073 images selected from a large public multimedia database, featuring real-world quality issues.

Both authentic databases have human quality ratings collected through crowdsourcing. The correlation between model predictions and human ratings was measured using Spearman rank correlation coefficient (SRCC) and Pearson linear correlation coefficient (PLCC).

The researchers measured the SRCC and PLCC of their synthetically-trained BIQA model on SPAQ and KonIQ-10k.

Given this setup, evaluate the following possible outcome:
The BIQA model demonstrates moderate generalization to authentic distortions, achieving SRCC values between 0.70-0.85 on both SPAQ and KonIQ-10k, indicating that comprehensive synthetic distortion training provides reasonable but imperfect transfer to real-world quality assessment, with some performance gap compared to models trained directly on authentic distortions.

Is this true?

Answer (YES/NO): NO